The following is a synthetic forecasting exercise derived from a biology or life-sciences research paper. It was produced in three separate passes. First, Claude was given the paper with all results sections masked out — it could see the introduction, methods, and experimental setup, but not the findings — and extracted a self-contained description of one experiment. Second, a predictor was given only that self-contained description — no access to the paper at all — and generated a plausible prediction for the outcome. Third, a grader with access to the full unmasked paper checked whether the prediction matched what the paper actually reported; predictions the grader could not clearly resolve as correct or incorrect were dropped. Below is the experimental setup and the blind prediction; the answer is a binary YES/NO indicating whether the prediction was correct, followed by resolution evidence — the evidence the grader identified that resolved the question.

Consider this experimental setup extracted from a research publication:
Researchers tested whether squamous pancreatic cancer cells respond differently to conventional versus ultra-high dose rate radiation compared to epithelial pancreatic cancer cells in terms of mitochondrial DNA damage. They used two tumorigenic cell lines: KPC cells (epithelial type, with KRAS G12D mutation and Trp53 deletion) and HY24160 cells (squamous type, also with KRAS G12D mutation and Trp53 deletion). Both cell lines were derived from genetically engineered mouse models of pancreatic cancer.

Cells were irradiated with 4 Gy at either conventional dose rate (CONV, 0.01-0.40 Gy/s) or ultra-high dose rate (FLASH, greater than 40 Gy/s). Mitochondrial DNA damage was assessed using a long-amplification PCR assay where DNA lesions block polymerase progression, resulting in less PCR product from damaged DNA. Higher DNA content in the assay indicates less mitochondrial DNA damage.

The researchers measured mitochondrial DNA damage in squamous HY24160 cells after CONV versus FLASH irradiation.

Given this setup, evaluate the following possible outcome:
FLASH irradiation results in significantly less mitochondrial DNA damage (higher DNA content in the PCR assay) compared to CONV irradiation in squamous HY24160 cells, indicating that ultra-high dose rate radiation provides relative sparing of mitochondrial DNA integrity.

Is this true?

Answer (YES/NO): NO